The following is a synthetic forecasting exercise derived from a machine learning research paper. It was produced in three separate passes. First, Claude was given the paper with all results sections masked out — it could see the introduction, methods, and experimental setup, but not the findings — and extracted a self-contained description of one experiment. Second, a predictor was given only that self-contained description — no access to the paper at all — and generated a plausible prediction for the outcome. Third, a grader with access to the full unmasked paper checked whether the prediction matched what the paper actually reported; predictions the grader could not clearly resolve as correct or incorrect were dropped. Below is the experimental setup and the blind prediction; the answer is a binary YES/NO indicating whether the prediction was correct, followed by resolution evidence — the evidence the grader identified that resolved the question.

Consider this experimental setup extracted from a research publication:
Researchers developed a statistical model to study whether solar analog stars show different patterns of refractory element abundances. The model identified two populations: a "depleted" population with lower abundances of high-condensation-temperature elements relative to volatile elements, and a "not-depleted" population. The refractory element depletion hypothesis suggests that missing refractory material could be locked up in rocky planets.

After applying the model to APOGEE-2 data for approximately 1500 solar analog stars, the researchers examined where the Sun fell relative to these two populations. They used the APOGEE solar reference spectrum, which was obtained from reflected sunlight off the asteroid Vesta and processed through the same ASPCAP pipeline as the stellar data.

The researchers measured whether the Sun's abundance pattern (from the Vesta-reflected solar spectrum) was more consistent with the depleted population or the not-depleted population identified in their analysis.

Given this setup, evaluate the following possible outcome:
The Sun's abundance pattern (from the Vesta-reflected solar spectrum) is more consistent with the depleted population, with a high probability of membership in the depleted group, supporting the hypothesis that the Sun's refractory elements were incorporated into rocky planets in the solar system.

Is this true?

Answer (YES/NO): YES